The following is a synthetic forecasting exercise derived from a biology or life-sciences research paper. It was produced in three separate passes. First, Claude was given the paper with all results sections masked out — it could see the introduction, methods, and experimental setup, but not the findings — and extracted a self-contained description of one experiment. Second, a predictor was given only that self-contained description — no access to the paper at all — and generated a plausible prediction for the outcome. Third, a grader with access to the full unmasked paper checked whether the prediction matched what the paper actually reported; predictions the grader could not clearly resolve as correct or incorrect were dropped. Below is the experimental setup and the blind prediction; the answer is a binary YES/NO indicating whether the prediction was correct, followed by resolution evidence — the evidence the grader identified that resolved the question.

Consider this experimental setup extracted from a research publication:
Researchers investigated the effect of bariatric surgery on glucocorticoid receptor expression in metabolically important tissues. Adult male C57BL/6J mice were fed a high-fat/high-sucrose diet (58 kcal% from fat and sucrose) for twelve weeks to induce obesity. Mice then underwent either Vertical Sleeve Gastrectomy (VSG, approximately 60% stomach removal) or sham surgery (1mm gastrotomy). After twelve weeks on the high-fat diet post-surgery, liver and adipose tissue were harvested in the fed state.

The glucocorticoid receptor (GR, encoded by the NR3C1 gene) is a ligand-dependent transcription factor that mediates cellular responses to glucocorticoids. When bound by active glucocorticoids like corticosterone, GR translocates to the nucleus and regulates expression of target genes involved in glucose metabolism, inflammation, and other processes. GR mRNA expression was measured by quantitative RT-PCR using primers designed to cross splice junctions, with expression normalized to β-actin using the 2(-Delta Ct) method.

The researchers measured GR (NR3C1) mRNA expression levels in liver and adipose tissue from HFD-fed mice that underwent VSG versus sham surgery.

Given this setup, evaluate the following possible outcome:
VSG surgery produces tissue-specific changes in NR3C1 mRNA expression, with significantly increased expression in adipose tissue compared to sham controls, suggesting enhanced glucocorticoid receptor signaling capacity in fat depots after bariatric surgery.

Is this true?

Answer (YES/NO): NO